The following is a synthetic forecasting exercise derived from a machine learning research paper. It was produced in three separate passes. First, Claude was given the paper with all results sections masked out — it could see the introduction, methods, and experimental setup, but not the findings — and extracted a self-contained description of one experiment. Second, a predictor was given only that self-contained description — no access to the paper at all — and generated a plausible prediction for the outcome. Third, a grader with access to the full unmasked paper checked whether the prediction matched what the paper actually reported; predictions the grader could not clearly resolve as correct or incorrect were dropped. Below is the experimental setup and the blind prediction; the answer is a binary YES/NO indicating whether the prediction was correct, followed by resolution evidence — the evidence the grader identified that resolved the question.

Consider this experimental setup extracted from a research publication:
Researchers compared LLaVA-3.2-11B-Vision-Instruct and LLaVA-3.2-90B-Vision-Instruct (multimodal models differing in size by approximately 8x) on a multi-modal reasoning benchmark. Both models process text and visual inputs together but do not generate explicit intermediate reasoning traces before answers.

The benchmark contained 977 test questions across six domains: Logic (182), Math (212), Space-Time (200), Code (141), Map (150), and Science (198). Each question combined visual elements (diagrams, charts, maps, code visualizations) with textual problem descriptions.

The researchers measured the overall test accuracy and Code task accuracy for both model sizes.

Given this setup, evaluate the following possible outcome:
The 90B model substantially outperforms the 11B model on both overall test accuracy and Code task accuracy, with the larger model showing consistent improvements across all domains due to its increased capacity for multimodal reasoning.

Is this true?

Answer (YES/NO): NO